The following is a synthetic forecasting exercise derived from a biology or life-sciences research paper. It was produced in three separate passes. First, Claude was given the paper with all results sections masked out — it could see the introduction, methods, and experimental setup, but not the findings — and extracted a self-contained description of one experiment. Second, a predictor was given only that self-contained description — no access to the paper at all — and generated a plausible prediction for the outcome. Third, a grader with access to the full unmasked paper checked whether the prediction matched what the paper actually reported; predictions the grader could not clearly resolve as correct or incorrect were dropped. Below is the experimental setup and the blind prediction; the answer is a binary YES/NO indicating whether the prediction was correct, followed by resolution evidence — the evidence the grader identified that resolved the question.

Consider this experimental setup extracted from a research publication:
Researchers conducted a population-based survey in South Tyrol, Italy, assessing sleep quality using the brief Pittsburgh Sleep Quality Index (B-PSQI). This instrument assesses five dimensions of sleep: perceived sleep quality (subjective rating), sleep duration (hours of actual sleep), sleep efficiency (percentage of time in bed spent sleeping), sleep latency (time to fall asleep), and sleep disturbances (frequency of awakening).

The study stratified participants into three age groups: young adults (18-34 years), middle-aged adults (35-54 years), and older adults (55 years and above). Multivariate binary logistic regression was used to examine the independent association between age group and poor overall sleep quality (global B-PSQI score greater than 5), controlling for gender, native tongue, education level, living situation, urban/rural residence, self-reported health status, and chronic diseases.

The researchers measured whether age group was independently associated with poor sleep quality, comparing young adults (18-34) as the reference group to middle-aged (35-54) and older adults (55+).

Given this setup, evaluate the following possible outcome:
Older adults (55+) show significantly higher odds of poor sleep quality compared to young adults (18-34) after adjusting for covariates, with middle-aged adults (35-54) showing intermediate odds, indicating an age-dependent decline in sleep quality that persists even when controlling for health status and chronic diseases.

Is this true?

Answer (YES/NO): NO